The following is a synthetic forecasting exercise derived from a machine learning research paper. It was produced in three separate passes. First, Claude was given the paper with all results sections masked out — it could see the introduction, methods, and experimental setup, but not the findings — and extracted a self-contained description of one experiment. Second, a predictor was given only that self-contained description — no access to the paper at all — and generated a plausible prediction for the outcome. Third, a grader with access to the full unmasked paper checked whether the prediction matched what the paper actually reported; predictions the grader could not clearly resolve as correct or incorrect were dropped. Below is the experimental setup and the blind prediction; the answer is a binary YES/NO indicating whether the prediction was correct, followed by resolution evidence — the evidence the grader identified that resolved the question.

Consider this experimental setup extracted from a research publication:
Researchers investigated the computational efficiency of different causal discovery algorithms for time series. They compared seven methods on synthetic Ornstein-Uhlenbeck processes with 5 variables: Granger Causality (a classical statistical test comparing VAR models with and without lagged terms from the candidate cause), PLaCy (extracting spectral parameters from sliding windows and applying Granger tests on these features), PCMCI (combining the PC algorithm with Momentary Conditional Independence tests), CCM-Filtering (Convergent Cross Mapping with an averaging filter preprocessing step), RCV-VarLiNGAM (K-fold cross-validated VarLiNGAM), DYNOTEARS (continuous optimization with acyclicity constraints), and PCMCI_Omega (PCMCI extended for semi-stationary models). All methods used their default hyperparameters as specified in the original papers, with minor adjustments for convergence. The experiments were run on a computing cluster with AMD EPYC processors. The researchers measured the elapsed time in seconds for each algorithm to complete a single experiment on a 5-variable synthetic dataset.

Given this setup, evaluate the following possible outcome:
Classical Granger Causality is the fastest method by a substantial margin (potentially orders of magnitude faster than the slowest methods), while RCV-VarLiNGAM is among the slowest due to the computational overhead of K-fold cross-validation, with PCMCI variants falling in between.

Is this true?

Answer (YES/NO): NO